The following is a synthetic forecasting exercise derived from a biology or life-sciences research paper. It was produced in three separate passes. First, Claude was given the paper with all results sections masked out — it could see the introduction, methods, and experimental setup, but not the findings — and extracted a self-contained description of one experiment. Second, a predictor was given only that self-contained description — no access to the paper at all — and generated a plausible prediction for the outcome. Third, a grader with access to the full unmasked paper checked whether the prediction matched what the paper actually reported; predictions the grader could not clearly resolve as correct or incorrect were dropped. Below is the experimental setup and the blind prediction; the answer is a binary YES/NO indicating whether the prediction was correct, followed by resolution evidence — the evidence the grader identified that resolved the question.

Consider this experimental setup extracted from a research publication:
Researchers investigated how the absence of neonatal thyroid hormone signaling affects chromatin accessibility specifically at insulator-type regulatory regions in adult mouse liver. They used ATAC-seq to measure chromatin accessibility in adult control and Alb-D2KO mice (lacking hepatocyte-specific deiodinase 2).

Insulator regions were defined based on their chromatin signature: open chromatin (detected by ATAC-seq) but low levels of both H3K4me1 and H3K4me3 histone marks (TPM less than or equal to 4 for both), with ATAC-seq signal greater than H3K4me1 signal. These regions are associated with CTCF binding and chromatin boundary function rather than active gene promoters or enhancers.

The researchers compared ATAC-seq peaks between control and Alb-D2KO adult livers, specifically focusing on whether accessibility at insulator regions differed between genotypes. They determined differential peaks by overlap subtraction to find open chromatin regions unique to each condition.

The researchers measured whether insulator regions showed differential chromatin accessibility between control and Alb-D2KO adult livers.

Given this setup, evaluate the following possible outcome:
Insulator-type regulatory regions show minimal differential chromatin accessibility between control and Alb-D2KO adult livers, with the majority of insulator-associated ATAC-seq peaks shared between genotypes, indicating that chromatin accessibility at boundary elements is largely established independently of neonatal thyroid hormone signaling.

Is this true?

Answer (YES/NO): NO